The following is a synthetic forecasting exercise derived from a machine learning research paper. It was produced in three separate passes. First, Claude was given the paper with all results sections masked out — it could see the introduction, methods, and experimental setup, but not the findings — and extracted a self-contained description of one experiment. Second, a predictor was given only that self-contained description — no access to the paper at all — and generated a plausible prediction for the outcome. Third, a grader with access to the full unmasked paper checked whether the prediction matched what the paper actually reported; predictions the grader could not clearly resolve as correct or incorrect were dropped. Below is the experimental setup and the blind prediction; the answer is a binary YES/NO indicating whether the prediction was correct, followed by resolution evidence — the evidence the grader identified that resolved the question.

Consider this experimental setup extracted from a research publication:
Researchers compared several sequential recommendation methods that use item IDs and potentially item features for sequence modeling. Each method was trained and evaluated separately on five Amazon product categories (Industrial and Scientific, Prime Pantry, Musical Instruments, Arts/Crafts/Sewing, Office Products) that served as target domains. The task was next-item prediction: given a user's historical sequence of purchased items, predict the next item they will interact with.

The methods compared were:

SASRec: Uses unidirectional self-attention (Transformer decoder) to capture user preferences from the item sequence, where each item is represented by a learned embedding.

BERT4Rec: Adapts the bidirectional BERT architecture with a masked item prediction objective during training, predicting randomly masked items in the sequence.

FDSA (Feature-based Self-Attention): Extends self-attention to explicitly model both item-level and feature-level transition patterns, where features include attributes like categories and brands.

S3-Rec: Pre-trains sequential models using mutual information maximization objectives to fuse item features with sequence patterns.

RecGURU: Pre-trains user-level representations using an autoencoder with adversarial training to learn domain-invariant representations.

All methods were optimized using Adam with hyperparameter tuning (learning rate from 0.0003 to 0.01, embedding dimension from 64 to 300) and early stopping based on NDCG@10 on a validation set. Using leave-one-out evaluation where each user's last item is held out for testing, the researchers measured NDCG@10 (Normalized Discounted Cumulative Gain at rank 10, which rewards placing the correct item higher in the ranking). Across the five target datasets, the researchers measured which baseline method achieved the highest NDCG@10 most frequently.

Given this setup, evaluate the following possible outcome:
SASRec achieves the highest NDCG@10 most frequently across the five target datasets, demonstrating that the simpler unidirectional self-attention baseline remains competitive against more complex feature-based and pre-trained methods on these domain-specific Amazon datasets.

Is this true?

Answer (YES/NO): NO